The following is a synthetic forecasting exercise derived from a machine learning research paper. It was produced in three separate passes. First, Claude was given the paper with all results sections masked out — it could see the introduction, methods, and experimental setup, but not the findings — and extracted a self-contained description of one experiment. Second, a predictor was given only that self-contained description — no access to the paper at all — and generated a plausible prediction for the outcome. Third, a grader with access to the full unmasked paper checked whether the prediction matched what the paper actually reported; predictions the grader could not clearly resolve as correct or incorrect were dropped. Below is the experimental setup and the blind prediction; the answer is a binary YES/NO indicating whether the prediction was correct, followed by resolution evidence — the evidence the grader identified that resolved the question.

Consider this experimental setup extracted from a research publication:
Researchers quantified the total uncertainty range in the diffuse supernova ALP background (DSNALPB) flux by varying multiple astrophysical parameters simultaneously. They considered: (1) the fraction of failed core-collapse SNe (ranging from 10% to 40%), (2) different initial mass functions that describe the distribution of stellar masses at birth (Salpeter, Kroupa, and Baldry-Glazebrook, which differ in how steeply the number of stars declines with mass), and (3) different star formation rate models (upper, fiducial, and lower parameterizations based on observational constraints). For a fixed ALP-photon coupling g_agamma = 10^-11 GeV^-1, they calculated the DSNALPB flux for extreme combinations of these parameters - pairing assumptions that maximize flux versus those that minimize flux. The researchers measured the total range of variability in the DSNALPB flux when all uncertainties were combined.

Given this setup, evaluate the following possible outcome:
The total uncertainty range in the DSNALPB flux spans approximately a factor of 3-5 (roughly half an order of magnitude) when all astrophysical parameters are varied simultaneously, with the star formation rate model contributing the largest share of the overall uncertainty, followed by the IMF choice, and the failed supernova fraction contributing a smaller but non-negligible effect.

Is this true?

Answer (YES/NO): NO